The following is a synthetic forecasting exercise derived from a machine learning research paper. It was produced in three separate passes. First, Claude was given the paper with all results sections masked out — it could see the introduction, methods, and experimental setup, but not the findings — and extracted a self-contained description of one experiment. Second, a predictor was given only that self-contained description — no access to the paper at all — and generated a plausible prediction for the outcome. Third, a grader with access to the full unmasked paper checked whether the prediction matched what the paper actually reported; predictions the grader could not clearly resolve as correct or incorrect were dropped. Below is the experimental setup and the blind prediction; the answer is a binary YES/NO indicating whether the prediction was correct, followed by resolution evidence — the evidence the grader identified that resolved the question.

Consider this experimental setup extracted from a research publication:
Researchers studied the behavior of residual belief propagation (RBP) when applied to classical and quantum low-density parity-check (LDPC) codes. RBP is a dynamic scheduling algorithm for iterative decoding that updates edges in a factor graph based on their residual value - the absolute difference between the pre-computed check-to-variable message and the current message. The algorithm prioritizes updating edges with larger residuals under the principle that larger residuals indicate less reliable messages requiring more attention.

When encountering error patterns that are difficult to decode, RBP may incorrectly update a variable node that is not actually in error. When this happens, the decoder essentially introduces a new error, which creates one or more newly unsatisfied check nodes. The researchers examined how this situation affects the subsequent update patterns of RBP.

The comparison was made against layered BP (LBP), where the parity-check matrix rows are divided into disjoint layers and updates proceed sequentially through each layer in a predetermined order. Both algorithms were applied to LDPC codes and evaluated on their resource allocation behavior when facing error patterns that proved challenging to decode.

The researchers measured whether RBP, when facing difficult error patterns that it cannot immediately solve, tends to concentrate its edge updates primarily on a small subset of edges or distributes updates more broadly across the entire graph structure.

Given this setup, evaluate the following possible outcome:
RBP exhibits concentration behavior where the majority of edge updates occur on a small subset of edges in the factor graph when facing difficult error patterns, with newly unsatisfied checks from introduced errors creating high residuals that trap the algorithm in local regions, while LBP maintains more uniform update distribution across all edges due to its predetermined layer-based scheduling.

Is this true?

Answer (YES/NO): YES